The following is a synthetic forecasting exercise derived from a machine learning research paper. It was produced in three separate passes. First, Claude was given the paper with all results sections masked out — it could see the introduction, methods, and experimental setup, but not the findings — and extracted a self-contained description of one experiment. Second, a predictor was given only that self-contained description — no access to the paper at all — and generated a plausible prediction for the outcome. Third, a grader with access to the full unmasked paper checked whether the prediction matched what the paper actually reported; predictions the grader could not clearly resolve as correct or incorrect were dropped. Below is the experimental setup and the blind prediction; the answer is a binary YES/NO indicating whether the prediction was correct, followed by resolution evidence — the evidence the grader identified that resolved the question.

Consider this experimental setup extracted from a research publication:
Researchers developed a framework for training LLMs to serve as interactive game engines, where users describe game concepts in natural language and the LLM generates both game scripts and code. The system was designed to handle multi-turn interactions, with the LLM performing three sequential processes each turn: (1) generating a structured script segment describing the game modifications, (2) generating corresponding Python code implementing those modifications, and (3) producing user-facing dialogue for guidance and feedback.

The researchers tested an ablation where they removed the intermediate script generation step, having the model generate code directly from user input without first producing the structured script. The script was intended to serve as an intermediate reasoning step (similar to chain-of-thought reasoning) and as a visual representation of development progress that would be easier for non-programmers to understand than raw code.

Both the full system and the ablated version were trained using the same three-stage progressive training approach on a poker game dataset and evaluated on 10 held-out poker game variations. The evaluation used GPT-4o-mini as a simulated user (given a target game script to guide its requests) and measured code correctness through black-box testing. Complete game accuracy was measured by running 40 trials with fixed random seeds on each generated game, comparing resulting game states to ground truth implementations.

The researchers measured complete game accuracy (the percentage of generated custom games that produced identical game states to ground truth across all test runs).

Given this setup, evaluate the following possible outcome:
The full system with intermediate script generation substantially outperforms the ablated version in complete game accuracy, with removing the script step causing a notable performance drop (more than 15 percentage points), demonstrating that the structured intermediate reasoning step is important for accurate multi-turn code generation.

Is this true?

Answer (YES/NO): NO